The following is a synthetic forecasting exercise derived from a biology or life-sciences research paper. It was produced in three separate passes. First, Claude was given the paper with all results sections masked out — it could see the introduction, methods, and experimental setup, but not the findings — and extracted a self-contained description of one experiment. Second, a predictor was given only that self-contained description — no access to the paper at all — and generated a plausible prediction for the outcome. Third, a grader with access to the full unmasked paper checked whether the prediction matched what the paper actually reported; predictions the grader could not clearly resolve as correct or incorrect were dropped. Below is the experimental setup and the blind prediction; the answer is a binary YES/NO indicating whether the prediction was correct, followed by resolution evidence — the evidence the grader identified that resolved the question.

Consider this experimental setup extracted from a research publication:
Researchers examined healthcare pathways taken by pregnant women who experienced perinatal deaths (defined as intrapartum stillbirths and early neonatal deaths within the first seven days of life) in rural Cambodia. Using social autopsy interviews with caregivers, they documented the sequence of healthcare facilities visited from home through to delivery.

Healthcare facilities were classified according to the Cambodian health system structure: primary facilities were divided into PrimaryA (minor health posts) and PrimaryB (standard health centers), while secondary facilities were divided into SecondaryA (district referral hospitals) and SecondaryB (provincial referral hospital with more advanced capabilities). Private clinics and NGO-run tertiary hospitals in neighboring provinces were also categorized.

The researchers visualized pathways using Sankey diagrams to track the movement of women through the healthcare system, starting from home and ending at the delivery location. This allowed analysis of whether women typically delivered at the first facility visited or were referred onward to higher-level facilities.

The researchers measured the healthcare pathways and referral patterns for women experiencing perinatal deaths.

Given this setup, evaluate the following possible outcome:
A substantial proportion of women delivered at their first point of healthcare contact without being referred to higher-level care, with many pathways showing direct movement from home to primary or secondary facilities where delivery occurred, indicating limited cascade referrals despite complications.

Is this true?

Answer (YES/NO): YES